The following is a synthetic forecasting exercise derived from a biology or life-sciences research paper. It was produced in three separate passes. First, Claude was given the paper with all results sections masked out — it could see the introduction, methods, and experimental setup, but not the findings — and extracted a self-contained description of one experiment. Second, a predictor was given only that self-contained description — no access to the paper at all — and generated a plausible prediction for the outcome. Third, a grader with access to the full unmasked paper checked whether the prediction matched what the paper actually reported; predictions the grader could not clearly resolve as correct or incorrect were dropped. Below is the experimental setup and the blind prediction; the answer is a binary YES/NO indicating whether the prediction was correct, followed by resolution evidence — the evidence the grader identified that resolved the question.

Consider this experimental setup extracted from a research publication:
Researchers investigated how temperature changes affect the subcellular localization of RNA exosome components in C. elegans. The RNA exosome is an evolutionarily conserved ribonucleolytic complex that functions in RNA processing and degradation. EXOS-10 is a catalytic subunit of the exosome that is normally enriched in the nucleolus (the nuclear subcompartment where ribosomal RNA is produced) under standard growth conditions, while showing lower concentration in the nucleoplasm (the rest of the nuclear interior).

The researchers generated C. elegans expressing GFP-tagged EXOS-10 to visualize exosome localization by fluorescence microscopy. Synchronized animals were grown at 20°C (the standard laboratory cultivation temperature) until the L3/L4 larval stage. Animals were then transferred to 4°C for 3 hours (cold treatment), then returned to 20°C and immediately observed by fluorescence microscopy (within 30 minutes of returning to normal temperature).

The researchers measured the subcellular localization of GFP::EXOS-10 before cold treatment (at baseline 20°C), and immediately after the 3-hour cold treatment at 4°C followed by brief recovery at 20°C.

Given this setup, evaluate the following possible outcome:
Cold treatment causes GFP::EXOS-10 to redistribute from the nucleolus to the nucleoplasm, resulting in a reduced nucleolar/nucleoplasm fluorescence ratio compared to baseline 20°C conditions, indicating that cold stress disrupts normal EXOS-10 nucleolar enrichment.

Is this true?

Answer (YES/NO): YES